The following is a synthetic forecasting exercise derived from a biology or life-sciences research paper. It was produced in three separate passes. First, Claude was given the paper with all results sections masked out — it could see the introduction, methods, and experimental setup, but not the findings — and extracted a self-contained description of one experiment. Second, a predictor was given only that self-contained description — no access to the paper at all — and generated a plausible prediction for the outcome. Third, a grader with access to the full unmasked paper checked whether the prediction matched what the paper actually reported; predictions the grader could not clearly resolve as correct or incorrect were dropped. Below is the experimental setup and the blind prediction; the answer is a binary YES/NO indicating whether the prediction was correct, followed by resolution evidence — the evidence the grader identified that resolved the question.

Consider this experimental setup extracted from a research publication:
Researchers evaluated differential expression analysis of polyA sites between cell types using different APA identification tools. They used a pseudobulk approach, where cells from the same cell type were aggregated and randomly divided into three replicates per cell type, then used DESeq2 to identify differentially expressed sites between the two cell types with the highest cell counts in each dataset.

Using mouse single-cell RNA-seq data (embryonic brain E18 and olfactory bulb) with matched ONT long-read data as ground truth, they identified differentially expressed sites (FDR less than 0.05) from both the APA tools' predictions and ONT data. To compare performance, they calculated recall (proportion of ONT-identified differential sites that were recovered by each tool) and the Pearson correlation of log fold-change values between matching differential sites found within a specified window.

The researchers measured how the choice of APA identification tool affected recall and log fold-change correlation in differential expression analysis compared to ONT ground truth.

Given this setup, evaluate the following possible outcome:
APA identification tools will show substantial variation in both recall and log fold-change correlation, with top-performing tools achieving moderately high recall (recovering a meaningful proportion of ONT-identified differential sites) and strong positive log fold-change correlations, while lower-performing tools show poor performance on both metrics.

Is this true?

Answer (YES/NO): NO